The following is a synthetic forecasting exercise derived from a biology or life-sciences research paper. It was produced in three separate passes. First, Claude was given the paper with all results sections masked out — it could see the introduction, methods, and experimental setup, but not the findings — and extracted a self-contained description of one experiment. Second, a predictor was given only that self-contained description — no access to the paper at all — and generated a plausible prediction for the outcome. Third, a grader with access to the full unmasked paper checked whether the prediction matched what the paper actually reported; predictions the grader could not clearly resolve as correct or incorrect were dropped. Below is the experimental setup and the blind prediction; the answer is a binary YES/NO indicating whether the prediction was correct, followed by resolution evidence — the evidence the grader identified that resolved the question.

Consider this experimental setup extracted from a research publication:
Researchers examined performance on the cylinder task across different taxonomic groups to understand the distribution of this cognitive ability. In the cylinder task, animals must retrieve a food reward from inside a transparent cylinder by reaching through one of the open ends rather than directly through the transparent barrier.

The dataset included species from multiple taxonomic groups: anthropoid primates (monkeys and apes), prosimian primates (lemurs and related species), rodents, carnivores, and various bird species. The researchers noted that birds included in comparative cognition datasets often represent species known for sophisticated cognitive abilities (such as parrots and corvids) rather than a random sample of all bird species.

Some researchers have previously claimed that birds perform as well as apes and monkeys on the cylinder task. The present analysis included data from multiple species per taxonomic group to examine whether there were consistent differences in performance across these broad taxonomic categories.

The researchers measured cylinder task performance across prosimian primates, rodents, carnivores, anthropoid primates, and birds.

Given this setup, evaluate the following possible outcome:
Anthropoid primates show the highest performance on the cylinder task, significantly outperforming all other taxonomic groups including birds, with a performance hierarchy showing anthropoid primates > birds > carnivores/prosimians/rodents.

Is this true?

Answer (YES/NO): NO